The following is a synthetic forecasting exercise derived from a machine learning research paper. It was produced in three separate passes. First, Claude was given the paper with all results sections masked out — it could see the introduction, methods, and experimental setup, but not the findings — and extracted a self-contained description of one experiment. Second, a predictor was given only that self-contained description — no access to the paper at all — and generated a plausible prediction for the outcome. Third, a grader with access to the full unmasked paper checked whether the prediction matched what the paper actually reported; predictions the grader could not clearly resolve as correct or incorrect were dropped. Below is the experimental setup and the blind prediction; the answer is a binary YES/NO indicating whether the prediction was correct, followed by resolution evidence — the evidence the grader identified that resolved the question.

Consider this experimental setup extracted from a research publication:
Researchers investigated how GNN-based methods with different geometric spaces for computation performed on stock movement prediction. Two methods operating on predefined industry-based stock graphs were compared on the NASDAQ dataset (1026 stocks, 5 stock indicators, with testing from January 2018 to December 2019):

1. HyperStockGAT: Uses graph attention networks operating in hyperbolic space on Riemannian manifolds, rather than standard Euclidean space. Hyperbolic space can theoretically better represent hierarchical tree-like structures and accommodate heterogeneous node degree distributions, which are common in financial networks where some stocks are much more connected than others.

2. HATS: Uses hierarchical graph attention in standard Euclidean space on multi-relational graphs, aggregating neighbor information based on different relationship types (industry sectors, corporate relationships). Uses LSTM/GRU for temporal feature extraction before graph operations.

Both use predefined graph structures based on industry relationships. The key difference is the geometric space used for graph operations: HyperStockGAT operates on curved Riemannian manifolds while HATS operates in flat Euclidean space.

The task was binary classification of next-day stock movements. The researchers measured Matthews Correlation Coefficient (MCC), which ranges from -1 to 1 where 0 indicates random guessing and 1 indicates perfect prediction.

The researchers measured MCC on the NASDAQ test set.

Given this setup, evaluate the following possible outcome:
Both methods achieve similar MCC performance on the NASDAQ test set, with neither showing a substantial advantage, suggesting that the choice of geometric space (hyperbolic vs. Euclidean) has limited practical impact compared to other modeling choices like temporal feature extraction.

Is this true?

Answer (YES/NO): NO